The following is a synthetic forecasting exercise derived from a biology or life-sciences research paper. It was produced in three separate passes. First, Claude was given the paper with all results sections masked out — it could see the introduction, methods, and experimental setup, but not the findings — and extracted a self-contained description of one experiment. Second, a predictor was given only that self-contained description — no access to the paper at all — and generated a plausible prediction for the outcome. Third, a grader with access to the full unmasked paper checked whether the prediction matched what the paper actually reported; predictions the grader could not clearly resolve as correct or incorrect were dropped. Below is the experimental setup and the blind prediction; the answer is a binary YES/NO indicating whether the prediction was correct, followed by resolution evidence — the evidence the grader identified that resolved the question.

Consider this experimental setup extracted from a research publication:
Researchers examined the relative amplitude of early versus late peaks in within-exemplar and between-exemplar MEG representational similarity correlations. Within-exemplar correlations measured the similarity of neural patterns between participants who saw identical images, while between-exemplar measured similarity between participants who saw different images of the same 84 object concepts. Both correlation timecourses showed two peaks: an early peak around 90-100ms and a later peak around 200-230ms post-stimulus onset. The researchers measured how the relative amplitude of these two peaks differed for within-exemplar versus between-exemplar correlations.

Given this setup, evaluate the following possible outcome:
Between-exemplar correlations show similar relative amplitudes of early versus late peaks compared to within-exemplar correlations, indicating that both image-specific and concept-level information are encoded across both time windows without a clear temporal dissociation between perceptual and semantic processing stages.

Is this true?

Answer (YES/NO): NO